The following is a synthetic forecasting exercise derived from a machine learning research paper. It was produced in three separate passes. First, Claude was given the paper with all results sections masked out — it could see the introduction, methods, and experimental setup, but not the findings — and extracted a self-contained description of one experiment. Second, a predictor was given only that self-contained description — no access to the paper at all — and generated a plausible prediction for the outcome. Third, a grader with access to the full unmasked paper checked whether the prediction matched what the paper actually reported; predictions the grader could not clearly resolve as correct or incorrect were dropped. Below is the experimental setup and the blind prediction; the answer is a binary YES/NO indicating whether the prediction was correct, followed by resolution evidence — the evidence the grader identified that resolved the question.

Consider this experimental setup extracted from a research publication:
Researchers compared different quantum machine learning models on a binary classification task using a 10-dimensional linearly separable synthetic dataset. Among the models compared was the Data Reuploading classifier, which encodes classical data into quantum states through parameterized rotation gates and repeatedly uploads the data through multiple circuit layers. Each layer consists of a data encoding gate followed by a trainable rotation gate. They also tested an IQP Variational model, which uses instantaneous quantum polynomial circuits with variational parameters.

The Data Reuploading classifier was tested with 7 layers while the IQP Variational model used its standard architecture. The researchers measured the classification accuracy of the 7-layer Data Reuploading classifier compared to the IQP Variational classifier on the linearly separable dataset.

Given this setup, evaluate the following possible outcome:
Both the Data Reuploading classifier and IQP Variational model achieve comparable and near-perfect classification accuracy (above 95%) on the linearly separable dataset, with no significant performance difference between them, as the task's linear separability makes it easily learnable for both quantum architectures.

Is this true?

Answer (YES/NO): NO